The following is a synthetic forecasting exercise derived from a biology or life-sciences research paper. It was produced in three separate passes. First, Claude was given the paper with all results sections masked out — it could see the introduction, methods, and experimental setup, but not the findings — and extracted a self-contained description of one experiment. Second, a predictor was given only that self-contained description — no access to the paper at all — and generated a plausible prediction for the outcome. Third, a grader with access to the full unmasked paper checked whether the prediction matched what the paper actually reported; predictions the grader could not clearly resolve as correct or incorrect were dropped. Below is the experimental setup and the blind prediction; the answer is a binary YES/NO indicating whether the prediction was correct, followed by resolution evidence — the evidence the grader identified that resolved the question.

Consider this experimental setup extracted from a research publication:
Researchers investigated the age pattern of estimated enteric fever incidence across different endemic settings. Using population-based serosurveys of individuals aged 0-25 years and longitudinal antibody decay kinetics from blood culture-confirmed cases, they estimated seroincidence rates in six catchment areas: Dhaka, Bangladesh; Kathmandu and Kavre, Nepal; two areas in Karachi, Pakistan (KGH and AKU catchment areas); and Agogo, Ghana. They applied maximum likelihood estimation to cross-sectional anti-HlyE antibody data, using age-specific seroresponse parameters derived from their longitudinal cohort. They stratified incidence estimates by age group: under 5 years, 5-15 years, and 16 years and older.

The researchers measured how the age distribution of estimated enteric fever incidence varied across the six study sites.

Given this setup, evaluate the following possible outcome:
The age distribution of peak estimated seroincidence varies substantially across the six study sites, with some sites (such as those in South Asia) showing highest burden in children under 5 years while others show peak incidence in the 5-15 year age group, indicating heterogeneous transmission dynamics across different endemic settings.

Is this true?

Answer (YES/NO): NO